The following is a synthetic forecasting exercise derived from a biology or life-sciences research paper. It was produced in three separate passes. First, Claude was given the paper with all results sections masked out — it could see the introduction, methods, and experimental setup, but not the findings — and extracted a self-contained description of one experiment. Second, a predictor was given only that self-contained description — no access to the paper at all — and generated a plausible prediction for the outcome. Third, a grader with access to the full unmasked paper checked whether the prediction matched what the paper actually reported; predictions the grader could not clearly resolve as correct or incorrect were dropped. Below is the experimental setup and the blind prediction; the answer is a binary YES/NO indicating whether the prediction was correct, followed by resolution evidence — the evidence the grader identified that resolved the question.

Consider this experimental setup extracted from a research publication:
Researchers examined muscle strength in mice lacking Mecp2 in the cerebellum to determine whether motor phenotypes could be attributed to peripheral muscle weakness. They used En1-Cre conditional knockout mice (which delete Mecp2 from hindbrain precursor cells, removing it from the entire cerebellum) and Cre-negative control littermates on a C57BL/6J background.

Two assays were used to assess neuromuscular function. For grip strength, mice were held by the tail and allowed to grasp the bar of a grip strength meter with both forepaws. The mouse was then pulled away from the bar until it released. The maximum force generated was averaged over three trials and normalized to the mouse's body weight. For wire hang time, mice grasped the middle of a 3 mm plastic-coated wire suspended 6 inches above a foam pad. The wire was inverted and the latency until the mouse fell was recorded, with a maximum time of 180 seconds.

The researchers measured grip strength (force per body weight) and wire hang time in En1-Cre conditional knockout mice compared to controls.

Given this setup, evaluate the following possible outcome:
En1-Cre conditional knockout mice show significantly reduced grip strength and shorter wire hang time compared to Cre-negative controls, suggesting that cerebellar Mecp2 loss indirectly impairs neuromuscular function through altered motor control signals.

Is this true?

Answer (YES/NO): NO